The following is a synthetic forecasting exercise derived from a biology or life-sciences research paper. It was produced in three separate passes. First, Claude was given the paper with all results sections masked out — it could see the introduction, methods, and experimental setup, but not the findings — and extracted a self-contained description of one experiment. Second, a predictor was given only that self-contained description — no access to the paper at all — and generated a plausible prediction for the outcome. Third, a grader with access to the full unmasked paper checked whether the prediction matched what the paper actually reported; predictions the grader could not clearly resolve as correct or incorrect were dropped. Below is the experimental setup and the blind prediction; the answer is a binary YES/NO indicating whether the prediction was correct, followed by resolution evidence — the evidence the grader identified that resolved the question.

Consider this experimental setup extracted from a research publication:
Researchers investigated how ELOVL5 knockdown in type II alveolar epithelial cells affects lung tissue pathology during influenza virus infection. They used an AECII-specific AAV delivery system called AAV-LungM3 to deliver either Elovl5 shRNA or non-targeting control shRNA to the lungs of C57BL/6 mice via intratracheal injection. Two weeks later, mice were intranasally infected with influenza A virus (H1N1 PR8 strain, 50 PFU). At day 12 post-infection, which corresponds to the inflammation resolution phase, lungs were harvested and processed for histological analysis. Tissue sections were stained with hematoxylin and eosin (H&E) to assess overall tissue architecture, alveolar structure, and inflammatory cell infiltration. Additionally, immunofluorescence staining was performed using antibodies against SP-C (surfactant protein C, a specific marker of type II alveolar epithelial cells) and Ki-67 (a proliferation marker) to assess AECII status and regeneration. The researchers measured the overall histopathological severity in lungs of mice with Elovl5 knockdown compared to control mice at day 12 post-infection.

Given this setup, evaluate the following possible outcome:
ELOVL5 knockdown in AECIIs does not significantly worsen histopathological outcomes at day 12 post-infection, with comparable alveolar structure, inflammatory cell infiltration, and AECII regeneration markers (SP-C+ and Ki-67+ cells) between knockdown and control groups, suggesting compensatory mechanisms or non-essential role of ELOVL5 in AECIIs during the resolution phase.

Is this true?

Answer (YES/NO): NO